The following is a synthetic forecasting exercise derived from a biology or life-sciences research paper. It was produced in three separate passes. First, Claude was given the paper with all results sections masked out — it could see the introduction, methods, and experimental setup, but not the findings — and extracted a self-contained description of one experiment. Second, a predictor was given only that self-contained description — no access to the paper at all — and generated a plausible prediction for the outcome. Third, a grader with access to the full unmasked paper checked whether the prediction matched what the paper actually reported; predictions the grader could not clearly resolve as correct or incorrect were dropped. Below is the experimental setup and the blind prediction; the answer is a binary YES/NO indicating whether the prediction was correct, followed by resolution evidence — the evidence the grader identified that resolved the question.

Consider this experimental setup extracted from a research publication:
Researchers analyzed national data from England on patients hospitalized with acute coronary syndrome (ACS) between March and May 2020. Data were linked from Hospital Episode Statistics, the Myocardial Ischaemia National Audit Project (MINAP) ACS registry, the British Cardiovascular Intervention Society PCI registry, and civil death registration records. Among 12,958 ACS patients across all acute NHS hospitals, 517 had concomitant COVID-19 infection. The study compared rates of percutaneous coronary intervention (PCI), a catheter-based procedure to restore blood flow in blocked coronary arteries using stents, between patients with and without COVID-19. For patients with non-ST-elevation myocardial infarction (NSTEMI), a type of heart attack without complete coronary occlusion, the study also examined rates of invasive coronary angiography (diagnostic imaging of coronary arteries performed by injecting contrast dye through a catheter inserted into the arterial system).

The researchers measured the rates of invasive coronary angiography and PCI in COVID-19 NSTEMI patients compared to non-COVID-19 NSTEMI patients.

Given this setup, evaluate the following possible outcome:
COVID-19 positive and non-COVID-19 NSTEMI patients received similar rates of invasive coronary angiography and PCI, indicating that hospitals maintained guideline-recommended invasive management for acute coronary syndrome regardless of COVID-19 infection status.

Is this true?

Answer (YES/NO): NO